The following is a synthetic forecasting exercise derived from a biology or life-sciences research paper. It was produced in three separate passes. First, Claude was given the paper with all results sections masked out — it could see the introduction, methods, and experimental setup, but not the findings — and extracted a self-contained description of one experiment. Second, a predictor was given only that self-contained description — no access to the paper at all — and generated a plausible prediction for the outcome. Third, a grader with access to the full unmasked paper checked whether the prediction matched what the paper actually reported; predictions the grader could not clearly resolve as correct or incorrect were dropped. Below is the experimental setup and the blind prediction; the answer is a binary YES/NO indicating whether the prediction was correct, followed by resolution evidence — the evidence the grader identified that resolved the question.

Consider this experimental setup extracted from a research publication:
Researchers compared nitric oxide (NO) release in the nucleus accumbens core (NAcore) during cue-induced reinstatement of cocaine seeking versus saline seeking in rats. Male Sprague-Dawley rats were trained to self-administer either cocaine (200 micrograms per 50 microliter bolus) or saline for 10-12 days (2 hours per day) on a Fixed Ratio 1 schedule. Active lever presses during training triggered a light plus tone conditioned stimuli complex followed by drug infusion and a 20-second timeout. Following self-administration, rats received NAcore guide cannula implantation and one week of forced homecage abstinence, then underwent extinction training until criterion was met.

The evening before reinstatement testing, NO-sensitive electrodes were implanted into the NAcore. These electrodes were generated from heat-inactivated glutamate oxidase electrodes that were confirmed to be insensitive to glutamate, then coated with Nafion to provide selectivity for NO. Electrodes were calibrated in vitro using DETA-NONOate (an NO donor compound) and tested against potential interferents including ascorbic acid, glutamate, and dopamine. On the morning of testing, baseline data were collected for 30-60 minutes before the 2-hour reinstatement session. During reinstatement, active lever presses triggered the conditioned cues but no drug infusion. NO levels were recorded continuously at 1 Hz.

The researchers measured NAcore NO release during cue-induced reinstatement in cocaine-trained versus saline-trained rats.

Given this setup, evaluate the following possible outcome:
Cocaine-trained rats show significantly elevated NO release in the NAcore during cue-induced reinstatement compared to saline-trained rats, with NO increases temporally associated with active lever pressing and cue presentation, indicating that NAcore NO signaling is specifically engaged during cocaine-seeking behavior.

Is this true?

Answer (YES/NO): YES